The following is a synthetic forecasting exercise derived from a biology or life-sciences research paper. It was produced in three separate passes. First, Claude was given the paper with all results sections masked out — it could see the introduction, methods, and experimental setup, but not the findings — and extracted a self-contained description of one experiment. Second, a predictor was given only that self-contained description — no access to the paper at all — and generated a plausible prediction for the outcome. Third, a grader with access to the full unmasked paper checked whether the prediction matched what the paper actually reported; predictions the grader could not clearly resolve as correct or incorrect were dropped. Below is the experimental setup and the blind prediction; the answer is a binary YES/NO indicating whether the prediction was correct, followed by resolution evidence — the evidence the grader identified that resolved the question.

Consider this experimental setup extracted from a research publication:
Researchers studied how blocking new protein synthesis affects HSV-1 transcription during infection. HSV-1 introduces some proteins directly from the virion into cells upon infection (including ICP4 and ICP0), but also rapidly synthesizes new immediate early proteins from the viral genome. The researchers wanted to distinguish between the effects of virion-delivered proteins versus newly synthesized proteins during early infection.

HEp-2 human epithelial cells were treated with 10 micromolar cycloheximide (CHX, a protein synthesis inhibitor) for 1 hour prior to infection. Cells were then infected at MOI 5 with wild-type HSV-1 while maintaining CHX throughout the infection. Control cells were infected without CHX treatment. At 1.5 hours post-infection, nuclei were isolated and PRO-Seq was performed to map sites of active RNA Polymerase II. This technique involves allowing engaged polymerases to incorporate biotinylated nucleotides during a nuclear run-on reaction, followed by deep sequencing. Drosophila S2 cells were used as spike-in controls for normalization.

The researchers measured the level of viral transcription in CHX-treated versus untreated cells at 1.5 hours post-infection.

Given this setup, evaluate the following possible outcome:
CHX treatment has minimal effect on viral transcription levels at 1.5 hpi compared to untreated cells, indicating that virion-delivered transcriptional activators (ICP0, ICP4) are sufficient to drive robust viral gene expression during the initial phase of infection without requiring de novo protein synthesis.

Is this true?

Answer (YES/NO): NO